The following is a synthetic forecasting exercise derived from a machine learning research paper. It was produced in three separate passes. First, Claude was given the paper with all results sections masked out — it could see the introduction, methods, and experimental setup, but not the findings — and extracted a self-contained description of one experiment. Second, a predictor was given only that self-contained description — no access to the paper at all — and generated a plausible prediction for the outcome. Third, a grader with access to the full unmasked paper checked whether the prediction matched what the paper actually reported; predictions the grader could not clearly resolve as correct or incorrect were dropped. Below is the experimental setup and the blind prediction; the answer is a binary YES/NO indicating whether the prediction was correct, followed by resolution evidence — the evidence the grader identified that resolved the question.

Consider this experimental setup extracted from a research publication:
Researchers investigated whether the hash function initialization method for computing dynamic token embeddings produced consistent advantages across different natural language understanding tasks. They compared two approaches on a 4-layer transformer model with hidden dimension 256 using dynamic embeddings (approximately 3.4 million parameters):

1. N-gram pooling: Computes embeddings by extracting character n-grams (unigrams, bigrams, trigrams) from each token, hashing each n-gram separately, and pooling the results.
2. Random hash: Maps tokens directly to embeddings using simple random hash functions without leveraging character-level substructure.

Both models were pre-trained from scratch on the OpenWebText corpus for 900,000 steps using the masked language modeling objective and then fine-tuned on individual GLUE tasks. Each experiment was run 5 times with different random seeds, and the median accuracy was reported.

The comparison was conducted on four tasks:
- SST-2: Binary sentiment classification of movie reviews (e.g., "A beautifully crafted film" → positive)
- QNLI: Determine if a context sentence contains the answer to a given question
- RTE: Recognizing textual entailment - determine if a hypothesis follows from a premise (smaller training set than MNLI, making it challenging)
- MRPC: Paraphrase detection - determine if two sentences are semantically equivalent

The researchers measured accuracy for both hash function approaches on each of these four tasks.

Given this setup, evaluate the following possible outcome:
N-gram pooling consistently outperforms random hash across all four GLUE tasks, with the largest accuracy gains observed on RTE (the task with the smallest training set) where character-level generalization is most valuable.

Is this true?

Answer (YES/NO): NO